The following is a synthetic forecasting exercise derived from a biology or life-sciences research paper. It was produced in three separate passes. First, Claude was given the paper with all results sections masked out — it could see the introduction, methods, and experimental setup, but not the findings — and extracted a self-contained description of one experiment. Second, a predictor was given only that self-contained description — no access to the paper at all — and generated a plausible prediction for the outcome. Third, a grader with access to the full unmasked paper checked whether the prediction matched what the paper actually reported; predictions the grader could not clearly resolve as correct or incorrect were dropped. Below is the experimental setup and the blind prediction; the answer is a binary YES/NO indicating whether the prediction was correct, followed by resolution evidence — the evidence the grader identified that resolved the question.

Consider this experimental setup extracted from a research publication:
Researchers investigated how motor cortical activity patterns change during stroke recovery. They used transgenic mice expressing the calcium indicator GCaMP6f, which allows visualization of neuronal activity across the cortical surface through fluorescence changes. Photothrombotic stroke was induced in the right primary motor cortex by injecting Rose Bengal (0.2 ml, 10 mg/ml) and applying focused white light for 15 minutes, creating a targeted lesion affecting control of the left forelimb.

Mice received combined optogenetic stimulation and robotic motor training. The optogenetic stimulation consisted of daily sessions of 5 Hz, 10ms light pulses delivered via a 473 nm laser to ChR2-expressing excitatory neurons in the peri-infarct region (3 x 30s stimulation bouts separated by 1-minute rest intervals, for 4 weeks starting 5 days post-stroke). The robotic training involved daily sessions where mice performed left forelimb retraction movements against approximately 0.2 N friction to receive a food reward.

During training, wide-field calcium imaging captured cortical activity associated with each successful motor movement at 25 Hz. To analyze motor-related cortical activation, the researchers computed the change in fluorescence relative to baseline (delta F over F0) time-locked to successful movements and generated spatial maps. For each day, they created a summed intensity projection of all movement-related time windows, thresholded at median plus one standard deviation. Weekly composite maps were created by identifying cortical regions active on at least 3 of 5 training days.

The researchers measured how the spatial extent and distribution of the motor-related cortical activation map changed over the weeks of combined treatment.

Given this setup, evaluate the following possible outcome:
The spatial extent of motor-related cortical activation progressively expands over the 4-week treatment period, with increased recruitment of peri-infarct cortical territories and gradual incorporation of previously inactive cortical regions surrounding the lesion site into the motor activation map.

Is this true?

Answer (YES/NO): NO